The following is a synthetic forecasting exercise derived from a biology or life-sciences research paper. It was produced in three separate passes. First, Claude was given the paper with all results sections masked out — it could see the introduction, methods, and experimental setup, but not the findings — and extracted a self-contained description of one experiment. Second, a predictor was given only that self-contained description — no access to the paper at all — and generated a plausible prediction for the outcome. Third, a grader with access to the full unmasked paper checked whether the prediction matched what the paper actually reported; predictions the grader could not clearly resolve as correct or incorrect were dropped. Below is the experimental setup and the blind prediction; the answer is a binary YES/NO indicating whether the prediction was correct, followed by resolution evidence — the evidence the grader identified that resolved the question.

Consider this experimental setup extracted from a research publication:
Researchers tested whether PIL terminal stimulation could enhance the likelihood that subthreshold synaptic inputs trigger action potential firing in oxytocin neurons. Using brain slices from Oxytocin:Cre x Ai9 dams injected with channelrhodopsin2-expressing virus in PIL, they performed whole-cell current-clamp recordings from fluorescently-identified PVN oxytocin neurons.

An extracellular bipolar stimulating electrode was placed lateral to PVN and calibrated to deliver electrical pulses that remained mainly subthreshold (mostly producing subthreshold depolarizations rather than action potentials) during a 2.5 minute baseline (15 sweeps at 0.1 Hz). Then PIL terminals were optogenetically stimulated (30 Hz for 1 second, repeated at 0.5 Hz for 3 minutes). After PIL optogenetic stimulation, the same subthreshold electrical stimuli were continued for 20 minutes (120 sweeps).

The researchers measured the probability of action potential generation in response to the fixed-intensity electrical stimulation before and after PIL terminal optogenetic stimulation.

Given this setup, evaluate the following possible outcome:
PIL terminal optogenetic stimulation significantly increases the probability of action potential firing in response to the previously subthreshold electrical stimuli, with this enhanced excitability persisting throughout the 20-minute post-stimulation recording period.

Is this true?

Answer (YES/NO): YES